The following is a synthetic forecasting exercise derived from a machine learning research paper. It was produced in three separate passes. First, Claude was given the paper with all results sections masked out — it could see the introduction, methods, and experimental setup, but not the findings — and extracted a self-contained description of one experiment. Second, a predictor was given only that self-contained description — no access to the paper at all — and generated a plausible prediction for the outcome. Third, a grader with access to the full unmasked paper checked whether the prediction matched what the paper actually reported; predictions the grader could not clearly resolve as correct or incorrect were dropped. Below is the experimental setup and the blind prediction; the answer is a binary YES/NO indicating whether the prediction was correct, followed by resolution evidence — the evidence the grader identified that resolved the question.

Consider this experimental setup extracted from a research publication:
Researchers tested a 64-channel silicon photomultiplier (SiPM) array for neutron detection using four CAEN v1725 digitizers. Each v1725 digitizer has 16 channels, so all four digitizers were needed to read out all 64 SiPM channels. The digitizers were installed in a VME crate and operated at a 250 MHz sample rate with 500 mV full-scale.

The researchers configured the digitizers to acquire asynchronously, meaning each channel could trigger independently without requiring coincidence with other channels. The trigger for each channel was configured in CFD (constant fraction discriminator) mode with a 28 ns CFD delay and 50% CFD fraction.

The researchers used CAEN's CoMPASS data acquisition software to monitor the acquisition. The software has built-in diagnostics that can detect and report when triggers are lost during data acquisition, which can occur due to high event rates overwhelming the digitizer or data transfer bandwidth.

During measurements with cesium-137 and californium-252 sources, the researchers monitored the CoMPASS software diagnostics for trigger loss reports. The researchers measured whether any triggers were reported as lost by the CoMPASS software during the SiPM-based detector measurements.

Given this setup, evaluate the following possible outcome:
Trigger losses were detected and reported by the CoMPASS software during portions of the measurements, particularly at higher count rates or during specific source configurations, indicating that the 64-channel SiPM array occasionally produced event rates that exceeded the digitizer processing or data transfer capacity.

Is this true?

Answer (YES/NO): NO